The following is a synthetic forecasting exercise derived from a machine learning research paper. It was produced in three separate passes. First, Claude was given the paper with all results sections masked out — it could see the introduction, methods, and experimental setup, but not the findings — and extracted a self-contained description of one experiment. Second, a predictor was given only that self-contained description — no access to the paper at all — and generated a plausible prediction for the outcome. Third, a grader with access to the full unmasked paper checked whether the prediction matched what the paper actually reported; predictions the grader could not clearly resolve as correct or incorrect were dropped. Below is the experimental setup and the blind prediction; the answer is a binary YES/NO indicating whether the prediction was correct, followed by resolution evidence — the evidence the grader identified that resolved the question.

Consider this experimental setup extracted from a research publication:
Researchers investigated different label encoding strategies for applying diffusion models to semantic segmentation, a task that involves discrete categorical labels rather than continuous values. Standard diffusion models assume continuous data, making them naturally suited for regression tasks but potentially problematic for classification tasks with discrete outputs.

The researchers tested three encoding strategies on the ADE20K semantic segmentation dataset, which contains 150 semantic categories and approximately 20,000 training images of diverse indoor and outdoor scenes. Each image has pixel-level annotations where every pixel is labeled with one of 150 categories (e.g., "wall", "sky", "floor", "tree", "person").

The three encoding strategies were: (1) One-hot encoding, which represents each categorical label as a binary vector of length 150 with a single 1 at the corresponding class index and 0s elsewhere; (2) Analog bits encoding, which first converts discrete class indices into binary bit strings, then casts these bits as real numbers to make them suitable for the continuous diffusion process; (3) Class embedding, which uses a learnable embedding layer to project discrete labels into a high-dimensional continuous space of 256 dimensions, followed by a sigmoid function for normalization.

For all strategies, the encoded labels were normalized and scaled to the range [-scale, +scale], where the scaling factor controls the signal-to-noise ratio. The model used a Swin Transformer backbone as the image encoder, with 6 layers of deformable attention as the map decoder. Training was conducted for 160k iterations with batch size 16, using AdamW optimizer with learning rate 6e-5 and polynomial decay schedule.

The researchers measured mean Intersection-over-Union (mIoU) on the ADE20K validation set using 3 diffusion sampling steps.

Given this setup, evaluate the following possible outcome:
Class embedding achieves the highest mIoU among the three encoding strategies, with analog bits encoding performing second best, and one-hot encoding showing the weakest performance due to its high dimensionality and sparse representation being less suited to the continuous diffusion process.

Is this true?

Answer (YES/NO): NO